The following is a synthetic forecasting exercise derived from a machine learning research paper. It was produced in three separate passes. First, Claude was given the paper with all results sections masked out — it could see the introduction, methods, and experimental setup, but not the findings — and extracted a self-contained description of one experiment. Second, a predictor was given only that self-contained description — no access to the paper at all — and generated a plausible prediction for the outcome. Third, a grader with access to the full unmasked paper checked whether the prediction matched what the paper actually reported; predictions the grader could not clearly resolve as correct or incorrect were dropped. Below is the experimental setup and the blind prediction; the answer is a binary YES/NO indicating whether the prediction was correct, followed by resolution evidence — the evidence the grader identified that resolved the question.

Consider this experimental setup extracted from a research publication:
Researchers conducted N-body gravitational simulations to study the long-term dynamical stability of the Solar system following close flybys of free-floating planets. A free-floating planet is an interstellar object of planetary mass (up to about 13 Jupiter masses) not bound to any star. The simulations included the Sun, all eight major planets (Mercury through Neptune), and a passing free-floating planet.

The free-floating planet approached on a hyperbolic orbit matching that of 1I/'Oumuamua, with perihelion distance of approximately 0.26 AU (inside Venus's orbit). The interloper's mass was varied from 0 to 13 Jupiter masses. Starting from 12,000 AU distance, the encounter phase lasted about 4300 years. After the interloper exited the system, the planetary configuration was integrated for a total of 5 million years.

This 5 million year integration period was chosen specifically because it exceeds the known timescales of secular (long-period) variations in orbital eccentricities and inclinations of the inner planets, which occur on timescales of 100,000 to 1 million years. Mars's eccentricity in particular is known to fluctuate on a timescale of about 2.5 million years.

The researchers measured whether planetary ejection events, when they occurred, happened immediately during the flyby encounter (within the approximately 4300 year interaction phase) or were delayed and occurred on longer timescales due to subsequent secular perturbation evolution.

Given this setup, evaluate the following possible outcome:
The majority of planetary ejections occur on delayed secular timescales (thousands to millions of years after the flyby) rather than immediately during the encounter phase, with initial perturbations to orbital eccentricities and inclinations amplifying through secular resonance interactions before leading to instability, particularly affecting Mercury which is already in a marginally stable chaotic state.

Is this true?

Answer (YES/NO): NO